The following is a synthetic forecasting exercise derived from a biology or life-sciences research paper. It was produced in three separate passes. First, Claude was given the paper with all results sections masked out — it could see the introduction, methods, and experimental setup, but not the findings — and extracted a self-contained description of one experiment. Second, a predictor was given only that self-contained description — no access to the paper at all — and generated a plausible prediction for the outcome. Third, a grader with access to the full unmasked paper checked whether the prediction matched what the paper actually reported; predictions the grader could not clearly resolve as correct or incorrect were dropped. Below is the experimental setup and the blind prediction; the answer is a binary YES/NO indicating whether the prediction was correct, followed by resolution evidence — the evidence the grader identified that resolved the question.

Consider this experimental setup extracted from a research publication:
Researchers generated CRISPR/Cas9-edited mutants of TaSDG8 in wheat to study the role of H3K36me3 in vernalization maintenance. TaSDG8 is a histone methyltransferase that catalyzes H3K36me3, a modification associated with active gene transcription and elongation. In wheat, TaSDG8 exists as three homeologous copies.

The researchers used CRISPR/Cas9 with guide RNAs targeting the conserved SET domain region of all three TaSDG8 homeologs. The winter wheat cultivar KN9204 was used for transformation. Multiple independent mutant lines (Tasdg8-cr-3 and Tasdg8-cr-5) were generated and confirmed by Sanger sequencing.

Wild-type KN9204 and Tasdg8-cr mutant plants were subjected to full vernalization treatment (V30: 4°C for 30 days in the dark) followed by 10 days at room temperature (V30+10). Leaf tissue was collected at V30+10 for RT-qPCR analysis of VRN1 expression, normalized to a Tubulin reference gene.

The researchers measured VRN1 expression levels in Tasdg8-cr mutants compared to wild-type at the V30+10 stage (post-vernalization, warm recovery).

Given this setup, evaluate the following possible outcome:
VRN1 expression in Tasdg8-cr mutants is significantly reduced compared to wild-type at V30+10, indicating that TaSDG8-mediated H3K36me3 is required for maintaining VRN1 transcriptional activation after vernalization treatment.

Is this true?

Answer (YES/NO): YES